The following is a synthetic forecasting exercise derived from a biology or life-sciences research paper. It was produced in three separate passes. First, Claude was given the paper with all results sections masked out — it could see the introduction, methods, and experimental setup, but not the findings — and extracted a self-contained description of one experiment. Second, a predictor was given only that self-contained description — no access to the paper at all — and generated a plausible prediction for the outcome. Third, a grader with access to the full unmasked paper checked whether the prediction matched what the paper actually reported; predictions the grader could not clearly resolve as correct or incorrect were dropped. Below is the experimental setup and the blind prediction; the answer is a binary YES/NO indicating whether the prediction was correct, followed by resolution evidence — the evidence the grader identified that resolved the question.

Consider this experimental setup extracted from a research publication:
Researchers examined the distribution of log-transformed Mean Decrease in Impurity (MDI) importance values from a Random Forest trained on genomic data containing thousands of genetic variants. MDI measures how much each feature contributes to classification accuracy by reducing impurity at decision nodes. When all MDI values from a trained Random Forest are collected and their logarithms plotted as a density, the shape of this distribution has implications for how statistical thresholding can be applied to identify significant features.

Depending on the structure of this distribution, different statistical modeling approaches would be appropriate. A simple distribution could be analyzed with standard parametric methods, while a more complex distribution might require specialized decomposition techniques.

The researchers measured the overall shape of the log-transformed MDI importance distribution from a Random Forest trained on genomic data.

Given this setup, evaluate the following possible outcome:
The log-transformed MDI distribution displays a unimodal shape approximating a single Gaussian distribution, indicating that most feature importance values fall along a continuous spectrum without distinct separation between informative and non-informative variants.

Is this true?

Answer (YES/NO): NO